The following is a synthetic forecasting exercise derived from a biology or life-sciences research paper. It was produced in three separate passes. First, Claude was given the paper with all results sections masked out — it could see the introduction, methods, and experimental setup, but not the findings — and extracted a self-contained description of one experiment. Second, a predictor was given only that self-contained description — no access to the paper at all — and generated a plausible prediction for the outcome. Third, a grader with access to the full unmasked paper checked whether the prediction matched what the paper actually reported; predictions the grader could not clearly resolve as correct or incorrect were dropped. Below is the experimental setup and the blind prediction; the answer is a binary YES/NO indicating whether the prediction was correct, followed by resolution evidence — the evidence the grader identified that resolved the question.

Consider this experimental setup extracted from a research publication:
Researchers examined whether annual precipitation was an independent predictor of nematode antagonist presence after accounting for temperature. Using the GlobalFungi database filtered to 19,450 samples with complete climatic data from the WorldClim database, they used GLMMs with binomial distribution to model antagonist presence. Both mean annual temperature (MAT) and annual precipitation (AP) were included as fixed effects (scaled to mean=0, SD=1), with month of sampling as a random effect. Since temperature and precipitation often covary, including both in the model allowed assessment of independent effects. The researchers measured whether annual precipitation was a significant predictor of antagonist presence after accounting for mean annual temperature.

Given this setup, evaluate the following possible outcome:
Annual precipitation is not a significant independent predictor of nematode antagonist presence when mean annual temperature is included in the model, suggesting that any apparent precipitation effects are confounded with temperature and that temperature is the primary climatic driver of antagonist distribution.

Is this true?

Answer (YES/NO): YES